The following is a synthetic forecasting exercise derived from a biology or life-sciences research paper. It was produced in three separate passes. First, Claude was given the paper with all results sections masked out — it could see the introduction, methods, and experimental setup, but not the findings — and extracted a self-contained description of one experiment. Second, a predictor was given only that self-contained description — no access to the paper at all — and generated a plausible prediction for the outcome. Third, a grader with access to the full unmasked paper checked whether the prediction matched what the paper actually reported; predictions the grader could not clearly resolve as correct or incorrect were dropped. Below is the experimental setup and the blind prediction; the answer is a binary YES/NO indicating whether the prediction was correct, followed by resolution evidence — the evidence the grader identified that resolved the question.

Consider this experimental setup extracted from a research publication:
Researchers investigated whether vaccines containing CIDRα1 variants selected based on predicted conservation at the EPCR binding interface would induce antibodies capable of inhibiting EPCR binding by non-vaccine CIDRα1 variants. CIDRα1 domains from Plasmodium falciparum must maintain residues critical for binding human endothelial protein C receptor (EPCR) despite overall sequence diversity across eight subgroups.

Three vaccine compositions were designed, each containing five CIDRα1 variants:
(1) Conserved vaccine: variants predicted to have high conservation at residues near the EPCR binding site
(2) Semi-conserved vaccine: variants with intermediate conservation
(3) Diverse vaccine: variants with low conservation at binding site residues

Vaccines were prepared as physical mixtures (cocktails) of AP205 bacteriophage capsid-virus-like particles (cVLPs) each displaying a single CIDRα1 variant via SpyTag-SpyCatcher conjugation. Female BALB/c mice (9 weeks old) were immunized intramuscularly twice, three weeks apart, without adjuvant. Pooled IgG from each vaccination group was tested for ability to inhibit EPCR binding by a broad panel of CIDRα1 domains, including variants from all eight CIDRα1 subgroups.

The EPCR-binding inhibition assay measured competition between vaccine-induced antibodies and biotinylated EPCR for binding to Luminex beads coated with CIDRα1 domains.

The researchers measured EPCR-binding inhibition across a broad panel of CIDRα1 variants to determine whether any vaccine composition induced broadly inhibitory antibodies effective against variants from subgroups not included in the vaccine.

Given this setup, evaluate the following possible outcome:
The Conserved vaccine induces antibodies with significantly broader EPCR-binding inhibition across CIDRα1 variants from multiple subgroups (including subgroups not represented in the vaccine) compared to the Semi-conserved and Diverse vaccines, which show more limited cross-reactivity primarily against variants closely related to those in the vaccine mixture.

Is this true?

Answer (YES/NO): NO